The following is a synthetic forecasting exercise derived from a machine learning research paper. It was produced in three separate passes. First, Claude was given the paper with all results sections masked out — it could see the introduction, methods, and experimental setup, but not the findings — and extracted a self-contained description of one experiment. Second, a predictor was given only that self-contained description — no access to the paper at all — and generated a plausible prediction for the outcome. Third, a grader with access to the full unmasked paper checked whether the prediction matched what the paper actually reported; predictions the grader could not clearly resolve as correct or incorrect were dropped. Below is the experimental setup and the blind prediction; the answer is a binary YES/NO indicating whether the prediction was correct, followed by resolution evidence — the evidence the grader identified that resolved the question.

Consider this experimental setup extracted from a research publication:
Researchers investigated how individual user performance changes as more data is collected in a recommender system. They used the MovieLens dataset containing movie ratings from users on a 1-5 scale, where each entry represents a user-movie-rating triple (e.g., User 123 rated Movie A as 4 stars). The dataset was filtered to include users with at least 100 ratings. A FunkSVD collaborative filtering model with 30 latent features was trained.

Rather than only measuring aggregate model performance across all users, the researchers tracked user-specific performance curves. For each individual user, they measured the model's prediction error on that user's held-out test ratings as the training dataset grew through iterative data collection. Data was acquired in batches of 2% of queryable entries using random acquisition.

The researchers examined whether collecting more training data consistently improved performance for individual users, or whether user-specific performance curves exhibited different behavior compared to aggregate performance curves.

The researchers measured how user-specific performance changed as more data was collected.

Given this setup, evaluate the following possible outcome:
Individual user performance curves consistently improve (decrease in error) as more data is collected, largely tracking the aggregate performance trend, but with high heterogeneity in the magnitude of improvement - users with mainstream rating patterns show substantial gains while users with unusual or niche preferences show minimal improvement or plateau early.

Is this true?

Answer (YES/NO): NO